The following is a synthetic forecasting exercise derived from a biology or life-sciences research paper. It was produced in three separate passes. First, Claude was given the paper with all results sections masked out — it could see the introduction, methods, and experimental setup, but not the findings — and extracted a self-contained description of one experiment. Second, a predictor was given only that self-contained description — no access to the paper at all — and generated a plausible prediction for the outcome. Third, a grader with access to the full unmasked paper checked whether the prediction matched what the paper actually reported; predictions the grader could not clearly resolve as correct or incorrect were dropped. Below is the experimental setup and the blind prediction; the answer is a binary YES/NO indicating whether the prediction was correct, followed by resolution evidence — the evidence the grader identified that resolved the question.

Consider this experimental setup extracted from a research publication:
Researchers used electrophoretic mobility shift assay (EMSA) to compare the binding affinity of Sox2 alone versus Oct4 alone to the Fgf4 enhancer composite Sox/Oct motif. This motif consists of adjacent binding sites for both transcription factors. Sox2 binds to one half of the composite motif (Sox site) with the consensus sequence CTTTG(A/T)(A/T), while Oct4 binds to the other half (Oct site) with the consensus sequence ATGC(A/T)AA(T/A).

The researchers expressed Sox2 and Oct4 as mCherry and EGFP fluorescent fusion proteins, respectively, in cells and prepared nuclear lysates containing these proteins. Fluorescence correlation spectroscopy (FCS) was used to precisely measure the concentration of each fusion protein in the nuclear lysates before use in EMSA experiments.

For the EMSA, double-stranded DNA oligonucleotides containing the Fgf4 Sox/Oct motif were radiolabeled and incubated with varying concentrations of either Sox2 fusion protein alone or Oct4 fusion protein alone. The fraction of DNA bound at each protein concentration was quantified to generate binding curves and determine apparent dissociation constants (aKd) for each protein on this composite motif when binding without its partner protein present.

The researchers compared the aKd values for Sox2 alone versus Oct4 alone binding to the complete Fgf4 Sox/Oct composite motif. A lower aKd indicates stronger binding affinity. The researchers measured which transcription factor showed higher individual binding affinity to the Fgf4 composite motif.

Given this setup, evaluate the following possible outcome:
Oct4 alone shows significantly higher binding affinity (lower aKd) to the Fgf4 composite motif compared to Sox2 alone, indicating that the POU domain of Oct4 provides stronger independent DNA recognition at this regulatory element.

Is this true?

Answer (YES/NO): YES